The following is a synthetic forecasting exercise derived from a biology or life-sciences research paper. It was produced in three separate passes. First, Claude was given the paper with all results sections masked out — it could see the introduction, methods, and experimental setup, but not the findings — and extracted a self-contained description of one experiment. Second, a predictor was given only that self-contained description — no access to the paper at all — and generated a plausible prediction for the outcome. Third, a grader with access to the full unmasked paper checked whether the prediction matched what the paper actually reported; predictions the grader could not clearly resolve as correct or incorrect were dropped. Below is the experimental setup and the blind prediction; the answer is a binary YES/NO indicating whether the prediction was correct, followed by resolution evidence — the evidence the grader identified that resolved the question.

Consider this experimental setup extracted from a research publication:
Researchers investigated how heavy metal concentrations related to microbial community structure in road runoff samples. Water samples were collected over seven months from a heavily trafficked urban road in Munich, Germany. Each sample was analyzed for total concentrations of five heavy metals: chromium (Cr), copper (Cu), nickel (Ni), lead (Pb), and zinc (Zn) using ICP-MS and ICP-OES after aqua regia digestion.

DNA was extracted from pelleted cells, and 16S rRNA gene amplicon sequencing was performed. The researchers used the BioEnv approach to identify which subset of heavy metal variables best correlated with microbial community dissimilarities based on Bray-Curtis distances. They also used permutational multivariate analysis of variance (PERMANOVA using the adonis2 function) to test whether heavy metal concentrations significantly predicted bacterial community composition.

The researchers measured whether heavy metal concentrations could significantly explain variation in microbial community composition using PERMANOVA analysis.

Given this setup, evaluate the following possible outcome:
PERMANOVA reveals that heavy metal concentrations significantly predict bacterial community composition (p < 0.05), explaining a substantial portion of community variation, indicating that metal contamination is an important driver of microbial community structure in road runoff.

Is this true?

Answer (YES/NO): YES